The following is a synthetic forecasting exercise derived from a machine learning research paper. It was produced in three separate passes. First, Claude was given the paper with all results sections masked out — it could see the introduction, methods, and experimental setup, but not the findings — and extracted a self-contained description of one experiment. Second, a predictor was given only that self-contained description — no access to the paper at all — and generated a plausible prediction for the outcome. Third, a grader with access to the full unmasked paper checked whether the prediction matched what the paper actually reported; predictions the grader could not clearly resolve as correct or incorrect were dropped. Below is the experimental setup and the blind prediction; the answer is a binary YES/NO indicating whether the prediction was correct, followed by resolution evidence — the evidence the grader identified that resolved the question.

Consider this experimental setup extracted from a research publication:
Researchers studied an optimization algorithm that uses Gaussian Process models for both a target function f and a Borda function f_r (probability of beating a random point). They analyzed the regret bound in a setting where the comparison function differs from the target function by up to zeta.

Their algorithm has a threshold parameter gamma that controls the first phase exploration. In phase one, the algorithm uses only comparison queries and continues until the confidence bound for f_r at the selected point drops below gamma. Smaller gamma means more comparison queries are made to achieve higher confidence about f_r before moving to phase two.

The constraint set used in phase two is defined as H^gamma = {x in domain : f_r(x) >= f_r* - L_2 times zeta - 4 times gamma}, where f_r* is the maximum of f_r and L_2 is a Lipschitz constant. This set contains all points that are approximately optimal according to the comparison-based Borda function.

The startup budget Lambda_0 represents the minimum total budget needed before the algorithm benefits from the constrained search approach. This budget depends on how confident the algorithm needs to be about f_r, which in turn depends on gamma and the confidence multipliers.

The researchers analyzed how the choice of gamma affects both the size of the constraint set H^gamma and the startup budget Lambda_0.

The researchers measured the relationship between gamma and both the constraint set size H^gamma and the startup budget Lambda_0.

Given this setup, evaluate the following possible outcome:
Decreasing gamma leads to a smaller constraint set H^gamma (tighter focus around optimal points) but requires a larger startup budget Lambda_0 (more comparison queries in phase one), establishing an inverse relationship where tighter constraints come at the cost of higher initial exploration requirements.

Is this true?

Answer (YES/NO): YES